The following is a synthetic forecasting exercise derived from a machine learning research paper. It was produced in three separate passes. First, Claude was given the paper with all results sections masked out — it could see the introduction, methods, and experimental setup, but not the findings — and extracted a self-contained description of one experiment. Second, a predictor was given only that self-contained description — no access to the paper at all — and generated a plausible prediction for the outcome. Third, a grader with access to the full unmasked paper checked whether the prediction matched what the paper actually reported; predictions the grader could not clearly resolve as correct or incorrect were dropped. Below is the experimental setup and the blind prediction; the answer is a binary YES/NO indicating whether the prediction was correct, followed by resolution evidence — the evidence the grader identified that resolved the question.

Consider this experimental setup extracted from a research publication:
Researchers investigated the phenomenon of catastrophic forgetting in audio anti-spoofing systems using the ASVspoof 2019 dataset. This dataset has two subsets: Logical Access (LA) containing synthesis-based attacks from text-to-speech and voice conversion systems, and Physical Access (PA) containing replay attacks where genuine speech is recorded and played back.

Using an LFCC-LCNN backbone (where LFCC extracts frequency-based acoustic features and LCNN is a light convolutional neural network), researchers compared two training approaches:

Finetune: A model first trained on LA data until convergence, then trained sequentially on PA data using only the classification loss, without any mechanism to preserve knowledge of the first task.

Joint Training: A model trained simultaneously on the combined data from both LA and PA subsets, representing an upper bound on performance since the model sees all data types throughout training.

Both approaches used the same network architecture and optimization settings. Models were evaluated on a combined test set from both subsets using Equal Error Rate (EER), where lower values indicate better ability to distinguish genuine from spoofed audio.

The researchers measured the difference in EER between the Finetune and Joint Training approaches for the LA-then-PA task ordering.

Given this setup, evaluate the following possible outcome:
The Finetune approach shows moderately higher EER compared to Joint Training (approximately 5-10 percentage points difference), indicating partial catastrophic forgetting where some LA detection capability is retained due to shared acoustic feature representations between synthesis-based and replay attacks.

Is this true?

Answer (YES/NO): NO